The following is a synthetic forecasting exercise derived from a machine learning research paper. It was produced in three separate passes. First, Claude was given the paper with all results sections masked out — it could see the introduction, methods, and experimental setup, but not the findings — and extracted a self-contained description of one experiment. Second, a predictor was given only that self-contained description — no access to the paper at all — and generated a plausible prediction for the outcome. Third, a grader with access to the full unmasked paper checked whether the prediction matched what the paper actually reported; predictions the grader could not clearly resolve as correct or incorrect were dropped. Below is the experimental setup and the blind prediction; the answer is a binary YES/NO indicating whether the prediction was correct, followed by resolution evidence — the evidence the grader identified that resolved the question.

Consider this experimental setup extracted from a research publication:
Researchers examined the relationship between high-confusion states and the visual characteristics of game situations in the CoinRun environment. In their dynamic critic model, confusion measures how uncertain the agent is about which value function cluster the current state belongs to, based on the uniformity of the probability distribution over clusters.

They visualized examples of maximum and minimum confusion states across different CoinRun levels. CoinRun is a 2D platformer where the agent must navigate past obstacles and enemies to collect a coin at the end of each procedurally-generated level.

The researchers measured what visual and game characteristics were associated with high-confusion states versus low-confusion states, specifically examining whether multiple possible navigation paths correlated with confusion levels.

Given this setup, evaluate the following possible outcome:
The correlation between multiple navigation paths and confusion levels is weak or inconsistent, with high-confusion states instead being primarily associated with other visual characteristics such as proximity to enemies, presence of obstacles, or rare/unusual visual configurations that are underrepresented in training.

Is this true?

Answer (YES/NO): NO